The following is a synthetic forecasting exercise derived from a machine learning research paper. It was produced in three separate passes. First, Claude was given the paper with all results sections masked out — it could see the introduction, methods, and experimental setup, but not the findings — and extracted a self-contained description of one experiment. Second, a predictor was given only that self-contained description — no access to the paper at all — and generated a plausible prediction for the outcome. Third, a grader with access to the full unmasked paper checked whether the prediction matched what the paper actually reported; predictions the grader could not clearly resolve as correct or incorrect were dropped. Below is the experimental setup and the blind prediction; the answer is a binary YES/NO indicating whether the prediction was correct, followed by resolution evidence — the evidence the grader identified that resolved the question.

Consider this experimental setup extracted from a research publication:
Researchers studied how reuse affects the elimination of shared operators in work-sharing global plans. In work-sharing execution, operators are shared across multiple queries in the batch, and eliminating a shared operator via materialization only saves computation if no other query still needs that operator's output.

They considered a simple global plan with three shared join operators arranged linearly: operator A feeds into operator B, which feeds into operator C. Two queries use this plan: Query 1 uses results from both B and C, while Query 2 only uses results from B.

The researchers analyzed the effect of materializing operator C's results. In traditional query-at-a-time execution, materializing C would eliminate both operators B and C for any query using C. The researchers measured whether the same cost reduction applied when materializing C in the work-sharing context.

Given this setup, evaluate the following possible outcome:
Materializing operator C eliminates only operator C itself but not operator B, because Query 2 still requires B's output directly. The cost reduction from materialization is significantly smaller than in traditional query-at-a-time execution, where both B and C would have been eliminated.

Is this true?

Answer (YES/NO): YES